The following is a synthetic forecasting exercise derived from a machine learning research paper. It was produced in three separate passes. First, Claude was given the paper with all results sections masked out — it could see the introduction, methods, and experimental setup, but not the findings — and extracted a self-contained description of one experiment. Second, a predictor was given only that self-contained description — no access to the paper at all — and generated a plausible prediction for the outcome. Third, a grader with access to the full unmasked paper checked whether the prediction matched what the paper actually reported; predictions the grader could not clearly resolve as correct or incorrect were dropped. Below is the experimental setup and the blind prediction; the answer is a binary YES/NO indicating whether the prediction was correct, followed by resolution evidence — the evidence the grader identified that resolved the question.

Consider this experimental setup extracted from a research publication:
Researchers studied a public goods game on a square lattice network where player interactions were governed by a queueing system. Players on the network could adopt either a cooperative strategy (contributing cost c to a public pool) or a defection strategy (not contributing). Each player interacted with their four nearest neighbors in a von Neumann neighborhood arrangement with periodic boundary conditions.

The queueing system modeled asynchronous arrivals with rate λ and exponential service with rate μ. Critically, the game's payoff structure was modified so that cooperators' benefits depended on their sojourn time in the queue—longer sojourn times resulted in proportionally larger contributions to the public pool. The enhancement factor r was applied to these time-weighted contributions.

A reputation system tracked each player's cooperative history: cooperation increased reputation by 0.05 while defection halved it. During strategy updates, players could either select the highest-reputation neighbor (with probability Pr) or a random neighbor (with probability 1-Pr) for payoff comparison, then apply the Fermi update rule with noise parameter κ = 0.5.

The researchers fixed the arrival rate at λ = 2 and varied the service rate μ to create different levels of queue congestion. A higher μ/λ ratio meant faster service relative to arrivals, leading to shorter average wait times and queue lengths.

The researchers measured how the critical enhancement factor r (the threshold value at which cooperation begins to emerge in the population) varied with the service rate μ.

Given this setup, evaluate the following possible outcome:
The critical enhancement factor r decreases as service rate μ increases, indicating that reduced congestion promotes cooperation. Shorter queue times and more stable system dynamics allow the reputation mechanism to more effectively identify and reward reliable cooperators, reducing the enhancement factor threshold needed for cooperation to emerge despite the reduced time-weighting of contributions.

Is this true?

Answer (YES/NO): NO